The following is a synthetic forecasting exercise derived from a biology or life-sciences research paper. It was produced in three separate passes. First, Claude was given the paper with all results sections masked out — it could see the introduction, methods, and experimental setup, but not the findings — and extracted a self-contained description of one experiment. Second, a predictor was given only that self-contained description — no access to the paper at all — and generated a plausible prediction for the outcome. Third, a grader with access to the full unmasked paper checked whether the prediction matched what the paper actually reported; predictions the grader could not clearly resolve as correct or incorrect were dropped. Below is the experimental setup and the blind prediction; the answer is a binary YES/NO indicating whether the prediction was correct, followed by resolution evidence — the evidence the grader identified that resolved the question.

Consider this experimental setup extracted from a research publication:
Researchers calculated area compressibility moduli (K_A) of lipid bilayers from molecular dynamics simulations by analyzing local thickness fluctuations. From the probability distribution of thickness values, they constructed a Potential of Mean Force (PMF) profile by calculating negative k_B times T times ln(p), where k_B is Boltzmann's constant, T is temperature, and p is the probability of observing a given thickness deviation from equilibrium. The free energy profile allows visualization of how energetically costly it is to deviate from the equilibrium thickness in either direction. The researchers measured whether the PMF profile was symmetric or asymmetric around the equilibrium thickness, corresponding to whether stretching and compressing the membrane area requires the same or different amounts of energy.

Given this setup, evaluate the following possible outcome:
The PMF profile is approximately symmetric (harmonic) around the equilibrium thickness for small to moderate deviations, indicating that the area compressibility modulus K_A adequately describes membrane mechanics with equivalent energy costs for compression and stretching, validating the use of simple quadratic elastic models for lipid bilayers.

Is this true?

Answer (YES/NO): NO